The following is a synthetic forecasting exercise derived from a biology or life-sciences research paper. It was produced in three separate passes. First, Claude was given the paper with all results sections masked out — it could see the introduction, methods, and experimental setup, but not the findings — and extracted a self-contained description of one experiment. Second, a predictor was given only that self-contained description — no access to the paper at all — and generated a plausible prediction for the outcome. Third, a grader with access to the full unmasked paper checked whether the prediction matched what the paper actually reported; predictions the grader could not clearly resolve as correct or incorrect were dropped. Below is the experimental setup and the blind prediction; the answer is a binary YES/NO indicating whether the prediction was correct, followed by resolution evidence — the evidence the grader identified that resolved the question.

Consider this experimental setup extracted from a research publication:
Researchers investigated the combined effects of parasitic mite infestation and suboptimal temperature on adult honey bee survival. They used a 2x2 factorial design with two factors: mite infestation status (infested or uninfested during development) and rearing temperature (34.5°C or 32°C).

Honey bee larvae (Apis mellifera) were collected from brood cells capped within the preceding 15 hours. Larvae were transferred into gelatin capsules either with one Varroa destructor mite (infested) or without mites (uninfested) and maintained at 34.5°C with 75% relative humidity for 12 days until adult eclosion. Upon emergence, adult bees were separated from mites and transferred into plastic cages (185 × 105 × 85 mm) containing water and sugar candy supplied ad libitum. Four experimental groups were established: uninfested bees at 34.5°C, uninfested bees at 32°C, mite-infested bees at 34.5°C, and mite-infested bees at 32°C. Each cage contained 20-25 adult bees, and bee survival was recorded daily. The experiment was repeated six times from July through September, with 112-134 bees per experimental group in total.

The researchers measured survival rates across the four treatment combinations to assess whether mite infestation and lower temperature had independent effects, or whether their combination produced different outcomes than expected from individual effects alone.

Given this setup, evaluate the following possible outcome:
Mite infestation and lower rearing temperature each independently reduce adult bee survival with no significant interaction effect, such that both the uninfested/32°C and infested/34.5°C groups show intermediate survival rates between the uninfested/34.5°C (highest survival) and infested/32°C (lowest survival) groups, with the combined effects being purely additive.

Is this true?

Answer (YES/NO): YES